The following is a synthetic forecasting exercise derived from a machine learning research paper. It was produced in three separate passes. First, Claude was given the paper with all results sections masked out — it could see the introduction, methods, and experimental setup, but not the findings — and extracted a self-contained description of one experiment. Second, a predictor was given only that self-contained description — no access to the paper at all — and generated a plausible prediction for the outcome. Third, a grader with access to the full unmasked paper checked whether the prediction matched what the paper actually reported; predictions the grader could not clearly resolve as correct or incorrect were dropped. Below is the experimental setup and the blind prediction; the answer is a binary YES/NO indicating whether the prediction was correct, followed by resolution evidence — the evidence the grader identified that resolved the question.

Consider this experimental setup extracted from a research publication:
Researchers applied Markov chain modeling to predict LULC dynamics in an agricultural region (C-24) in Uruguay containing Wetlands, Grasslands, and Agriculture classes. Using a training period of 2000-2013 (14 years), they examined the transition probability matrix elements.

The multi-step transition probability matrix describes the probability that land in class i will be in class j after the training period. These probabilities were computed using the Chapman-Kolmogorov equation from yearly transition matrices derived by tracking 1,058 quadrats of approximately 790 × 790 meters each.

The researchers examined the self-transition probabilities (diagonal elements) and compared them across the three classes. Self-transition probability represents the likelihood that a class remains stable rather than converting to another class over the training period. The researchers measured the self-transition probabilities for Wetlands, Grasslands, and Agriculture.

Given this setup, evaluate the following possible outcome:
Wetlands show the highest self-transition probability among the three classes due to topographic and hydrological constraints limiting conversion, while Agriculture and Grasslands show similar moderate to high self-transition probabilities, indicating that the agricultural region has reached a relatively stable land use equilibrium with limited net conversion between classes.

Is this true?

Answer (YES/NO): NO